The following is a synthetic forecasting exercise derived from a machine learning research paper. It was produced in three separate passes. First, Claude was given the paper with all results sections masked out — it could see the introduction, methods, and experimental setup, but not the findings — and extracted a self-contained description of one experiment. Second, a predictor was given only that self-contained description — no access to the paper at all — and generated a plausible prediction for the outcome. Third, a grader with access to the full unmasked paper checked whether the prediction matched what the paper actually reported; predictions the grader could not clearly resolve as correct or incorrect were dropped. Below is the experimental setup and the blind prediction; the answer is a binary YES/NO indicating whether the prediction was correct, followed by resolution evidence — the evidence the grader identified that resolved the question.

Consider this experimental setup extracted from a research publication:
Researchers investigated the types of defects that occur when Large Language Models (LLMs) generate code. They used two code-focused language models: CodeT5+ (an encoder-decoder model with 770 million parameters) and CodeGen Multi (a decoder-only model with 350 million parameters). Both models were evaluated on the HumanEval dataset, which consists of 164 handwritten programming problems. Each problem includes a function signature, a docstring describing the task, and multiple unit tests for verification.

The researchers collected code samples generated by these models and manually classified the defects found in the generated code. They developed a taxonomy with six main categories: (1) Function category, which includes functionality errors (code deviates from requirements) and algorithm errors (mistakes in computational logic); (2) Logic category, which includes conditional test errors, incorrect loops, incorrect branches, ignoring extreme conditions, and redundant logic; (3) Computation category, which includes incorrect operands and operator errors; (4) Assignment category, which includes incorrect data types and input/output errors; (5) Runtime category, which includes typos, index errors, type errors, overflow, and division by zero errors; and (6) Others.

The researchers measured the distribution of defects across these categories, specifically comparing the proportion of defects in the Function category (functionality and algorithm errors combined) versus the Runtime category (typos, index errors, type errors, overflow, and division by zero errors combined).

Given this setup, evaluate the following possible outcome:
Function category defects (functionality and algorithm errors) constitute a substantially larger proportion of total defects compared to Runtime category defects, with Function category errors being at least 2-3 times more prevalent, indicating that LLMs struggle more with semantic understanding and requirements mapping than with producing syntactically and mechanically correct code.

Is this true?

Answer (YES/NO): YES